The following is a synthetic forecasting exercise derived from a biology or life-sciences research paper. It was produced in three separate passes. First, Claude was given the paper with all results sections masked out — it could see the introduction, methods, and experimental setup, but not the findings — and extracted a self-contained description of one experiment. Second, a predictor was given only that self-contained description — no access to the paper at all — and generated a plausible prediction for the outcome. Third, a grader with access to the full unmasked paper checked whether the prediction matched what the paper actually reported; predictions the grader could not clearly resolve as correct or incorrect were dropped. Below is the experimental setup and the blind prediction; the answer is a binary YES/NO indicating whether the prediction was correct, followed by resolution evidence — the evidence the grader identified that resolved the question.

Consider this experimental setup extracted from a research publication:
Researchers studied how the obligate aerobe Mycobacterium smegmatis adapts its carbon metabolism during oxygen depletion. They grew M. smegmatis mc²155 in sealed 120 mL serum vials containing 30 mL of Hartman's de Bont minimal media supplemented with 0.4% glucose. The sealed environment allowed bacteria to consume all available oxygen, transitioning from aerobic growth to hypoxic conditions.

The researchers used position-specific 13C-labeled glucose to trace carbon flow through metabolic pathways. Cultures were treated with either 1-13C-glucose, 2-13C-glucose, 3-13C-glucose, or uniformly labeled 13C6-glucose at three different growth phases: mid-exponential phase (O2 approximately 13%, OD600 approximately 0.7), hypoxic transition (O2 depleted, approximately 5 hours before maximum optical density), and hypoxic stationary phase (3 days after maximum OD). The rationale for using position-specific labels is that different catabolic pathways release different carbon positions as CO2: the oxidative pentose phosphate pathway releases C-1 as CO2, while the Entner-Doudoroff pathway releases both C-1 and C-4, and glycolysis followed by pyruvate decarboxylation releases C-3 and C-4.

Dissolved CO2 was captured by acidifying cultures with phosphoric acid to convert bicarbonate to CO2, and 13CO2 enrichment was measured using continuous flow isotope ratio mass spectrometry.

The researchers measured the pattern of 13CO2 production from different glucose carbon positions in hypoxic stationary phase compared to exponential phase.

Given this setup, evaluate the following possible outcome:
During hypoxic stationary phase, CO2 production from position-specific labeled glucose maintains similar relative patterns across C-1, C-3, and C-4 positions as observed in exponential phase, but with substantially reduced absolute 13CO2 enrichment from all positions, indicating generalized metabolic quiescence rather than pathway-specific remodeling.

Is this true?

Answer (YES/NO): NO